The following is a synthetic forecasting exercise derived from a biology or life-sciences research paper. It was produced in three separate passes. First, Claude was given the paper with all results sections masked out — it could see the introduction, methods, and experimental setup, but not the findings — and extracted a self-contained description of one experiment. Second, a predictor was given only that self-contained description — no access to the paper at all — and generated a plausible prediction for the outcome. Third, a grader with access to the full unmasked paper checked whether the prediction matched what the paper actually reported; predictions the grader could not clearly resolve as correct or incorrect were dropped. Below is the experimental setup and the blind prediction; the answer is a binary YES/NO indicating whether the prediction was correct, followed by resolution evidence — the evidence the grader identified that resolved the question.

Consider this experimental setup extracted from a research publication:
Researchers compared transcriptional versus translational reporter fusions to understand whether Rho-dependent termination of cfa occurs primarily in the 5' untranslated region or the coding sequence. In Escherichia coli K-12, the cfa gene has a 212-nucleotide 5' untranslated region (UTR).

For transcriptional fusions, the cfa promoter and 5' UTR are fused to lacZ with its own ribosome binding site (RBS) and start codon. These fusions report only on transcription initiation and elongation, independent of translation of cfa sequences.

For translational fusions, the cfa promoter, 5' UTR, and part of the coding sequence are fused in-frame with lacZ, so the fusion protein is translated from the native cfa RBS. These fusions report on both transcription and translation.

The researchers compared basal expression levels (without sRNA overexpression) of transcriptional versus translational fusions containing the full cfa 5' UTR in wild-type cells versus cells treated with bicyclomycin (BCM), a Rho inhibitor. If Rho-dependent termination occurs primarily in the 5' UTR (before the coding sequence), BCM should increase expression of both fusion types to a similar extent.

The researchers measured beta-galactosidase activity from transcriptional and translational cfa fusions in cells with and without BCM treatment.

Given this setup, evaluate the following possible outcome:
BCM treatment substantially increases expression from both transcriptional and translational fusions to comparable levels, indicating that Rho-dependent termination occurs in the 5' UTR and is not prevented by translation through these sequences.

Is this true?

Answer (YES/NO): YES